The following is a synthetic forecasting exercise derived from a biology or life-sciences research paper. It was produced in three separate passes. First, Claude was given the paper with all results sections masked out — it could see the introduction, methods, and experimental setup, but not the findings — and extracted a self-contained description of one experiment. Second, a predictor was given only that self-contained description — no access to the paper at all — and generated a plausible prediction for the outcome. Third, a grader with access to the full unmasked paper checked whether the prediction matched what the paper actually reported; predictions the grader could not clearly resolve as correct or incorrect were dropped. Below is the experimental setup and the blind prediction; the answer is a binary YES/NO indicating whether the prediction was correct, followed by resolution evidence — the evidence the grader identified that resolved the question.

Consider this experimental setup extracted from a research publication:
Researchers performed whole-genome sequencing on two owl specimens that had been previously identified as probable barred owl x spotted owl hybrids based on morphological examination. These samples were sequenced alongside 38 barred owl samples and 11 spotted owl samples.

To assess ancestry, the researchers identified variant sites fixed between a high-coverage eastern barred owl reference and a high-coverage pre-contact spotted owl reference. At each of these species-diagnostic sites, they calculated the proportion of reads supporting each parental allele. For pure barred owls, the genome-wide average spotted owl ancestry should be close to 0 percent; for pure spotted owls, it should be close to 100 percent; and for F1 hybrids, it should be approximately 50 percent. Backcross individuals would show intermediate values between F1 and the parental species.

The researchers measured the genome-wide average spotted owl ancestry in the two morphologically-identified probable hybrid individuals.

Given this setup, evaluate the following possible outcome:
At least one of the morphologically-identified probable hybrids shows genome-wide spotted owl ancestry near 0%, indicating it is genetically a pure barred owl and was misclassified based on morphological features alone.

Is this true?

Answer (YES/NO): NO